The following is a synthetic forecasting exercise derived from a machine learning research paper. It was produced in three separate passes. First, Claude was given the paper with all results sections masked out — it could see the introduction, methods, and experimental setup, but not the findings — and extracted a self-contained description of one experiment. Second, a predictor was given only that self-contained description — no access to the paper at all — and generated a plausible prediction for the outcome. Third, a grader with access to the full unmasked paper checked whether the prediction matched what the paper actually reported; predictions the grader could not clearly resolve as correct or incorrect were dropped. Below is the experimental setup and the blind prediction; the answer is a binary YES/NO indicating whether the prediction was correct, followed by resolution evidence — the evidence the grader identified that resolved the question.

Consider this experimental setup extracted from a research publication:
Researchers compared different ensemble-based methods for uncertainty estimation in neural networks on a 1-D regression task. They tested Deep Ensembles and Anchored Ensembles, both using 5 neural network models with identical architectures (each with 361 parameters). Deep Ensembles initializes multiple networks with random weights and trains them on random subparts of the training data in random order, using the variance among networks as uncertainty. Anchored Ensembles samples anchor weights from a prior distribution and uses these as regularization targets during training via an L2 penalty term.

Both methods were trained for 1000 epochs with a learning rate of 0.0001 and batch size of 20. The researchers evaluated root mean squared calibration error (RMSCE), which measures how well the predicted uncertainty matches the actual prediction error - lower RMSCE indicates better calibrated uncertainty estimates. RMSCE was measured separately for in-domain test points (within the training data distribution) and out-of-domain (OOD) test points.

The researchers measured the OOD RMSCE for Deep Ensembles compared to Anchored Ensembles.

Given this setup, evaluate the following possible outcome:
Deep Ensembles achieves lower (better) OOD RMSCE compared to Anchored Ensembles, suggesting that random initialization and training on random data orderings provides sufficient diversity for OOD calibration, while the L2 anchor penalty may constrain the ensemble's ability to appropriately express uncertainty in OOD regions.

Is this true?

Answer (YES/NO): NO